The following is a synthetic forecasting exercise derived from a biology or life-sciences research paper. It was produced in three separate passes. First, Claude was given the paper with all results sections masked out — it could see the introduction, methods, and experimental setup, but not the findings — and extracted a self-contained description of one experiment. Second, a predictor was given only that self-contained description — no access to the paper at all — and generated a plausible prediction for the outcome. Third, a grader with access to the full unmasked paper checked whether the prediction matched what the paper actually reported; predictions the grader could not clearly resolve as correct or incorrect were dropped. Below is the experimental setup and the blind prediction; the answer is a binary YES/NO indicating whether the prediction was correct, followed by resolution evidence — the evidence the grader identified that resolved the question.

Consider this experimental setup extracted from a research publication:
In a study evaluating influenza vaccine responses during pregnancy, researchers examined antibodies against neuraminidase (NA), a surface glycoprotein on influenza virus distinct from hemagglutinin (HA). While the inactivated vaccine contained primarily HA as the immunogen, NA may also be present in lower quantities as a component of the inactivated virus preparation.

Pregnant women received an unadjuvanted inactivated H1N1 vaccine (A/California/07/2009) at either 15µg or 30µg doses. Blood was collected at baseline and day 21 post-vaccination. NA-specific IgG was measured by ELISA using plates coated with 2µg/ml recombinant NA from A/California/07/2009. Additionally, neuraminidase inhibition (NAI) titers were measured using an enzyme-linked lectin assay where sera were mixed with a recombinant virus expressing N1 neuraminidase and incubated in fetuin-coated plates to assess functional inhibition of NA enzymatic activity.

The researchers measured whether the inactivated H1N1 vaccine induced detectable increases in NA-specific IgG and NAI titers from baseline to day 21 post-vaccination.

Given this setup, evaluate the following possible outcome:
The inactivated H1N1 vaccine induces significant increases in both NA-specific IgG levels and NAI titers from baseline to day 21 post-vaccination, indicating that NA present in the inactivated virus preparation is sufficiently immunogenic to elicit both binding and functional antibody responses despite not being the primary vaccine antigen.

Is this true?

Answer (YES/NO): YES